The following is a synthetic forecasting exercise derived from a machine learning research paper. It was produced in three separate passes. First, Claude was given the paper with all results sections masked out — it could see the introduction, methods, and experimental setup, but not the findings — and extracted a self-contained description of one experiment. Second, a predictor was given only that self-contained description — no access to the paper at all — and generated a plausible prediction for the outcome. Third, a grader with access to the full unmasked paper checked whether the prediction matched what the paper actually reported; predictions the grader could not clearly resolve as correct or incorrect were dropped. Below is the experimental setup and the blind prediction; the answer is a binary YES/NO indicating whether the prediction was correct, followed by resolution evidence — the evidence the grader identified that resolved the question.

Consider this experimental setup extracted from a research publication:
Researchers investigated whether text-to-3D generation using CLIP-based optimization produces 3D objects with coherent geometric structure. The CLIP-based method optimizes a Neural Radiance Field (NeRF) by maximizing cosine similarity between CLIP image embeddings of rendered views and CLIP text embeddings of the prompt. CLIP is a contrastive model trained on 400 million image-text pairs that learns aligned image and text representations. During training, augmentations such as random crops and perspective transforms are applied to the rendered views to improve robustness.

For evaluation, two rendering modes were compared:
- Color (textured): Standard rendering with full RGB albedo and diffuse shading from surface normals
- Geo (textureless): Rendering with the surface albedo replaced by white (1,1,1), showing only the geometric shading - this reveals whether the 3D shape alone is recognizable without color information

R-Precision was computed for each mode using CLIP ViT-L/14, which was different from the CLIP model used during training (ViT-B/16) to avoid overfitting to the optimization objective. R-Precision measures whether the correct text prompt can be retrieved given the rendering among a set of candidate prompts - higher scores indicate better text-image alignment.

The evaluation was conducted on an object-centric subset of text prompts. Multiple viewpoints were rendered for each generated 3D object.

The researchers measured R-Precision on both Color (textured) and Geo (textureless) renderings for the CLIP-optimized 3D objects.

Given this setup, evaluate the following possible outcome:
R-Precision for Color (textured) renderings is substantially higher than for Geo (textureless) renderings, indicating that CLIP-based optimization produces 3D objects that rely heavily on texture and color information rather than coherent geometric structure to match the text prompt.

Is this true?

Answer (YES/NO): YES